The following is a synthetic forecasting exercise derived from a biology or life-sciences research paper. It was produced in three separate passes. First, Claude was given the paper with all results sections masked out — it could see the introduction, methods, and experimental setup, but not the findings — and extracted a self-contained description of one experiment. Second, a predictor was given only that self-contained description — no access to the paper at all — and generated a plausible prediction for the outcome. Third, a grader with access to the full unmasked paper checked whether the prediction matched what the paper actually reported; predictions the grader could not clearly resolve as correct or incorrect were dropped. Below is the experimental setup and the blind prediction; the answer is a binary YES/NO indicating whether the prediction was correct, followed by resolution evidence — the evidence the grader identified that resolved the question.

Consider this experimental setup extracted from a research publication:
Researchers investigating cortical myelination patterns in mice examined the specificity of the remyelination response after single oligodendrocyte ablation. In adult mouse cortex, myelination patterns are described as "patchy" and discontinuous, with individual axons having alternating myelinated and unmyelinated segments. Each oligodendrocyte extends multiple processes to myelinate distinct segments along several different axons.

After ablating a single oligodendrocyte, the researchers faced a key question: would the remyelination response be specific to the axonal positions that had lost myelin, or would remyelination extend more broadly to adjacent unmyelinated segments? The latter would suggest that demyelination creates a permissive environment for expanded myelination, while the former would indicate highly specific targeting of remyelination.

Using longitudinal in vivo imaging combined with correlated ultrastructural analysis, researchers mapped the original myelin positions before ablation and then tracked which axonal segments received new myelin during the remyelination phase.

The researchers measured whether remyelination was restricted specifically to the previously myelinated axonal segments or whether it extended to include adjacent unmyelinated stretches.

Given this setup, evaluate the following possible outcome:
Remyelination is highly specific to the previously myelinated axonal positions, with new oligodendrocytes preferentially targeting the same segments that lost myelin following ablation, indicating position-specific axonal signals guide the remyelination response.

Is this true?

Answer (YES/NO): NO